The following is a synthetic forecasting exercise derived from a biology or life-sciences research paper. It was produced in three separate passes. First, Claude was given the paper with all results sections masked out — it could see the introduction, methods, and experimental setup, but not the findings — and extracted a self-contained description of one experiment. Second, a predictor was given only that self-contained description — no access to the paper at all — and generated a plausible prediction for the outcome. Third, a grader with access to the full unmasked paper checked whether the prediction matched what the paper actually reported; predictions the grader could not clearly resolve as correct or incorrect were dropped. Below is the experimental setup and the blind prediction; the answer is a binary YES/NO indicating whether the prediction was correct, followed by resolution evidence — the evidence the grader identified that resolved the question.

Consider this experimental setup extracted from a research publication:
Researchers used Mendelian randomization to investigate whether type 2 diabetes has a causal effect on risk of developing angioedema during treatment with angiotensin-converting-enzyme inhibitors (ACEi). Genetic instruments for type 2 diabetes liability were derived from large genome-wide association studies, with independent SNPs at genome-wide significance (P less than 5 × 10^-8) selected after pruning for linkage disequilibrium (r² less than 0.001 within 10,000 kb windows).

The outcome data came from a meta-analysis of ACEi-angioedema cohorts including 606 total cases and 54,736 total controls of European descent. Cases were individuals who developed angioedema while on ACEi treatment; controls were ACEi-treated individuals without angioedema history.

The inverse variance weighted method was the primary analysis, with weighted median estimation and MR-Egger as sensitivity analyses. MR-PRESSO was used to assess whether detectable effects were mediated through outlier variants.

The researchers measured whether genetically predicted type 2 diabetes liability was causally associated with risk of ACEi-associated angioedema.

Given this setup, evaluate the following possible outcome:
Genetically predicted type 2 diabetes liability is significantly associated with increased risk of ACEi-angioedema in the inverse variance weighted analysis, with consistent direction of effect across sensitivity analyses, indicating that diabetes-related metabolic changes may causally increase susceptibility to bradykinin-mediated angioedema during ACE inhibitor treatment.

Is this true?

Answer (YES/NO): NO